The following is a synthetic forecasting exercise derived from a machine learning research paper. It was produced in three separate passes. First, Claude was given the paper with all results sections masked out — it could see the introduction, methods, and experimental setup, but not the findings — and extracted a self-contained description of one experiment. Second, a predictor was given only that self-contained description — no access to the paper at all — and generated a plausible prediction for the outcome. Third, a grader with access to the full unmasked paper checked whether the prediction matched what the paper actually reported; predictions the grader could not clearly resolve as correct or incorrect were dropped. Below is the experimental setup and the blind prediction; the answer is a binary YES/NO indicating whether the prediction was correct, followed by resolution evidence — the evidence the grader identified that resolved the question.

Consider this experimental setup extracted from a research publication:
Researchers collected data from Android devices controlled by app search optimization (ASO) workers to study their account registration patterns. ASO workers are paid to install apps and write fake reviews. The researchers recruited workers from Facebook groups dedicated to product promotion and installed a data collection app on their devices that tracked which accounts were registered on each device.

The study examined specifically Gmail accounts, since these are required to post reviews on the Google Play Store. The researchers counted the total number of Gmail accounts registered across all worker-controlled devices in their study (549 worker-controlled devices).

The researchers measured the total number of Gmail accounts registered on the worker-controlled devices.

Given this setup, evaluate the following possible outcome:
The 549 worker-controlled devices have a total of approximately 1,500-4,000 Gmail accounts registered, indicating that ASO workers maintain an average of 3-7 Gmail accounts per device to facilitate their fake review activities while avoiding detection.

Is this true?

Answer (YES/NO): NO